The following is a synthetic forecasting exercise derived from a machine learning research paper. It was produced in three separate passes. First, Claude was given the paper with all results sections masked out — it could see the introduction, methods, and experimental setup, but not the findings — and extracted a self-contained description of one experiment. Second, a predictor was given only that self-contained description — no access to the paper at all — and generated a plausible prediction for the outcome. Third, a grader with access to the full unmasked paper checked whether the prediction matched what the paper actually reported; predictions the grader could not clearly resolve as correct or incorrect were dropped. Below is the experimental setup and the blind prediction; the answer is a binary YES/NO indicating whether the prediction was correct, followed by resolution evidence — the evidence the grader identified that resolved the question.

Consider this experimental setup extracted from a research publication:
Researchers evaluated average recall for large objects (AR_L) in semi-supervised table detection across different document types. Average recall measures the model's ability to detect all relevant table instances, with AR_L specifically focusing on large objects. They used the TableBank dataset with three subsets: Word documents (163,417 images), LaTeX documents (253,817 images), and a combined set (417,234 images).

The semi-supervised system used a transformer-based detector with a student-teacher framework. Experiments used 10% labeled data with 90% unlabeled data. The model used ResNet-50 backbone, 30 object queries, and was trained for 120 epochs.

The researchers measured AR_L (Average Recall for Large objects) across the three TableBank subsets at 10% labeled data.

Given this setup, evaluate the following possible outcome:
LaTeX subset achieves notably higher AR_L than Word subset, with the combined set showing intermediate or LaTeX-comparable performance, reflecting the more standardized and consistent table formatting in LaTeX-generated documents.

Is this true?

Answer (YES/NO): NO